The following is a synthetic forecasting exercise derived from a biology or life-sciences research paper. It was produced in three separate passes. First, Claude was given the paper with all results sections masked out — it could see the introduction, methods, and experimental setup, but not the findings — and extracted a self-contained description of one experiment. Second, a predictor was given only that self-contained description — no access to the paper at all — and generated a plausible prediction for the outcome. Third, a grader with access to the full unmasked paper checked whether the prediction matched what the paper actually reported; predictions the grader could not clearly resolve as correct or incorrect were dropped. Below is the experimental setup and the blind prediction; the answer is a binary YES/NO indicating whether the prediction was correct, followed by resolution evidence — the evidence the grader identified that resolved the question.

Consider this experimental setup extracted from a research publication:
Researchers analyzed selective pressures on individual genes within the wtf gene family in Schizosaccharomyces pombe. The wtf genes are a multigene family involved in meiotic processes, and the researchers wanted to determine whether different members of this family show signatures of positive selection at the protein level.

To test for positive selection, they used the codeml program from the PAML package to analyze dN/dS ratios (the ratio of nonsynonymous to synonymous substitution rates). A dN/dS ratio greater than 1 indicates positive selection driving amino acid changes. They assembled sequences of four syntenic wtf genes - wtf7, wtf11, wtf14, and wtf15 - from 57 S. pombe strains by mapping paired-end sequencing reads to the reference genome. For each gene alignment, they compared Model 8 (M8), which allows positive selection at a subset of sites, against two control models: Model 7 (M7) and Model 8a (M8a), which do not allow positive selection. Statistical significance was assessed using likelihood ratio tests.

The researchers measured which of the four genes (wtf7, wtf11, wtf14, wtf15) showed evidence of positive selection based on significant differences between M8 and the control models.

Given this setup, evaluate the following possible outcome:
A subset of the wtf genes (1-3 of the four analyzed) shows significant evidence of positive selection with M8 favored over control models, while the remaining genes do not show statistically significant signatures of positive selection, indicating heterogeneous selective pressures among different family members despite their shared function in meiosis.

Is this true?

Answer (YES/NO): YES